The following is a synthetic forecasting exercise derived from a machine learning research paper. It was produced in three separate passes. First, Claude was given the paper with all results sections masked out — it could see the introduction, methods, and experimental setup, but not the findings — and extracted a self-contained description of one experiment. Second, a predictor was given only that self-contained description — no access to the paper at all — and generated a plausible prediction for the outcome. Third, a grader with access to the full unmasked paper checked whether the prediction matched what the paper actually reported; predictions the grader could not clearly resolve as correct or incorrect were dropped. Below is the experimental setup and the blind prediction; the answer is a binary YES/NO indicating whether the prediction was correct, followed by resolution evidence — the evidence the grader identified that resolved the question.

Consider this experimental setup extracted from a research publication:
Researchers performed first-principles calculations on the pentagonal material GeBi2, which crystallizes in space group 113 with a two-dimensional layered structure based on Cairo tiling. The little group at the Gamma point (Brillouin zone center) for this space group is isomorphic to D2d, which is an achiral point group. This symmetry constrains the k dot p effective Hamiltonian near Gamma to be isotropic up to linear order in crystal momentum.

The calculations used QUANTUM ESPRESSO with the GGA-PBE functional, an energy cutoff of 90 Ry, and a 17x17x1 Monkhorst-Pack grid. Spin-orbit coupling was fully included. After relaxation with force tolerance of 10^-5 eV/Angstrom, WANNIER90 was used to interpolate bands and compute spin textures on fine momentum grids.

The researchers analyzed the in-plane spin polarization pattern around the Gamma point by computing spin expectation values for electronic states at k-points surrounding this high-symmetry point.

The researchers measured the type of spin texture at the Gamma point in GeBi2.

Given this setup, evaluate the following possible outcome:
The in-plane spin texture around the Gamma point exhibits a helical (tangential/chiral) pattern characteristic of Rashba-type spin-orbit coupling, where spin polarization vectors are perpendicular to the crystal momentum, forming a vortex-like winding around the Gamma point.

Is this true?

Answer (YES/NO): NO